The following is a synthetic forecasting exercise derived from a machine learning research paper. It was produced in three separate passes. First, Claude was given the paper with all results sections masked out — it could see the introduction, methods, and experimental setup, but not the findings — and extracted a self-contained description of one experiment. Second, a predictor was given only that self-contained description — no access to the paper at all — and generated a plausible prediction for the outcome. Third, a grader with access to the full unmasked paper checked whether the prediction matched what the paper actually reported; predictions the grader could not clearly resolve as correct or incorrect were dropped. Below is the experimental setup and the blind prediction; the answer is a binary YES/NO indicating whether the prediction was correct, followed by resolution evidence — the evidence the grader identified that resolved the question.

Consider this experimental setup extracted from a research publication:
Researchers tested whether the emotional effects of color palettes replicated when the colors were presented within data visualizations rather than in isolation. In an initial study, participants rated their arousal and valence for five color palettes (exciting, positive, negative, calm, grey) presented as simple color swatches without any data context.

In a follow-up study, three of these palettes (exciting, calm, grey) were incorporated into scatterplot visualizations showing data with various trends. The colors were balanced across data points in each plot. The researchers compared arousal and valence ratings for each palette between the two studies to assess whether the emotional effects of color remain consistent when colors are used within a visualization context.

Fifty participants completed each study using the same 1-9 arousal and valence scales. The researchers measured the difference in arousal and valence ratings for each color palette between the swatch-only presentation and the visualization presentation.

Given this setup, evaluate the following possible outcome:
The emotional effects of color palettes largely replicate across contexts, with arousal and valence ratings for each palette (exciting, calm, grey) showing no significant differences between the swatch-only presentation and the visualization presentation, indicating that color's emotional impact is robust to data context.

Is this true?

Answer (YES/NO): NO